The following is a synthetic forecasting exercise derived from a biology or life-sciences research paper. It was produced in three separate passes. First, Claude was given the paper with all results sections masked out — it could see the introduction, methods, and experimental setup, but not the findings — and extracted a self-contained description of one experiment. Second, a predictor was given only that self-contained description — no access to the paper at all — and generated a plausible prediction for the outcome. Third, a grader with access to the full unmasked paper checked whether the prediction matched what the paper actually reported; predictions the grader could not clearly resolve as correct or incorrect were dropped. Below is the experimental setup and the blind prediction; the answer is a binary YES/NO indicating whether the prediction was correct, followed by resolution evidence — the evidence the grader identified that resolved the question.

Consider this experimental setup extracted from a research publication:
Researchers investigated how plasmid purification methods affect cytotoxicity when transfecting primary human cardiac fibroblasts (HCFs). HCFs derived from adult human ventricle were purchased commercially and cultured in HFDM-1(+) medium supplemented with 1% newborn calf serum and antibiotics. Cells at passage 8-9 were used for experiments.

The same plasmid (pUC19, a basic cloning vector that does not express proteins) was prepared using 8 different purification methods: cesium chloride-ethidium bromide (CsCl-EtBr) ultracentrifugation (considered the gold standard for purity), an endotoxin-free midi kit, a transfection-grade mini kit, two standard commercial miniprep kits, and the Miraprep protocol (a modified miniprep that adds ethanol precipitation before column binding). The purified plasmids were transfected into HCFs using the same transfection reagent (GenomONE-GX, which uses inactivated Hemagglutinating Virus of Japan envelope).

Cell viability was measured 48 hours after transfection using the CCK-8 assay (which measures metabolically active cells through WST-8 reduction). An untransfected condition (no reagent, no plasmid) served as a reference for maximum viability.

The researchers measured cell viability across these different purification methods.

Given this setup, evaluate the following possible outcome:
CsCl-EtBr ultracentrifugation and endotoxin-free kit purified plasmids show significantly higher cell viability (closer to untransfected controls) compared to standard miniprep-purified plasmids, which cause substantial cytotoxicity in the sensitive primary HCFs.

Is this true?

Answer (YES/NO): NO